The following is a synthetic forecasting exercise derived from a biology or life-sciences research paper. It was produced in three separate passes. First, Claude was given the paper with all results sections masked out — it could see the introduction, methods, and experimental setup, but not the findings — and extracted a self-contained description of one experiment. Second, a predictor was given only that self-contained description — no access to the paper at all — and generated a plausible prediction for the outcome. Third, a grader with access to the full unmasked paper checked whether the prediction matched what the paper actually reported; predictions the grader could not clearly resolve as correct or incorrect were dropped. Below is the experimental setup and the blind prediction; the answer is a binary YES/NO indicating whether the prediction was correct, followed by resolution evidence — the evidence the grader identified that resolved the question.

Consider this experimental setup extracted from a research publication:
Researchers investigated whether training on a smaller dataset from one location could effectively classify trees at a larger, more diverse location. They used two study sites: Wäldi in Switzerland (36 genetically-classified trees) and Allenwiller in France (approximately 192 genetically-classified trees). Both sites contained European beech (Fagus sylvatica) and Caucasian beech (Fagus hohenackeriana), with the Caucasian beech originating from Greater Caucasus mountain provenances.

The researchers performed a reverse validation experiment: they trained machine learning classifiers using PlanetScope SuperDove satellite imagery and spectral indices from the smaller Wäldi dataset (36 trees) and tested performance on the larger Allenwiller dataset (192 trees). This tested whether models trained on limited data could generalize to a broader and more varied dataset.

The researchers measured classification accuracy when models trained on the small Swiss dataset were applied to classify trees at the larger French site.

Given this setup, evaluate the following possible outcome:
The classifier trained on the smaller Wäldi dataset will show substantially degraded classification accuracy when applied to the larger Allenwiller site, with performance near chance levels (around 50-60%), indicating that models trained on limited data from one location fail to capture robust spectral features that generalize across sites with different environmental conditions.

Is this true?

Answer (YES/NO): NO